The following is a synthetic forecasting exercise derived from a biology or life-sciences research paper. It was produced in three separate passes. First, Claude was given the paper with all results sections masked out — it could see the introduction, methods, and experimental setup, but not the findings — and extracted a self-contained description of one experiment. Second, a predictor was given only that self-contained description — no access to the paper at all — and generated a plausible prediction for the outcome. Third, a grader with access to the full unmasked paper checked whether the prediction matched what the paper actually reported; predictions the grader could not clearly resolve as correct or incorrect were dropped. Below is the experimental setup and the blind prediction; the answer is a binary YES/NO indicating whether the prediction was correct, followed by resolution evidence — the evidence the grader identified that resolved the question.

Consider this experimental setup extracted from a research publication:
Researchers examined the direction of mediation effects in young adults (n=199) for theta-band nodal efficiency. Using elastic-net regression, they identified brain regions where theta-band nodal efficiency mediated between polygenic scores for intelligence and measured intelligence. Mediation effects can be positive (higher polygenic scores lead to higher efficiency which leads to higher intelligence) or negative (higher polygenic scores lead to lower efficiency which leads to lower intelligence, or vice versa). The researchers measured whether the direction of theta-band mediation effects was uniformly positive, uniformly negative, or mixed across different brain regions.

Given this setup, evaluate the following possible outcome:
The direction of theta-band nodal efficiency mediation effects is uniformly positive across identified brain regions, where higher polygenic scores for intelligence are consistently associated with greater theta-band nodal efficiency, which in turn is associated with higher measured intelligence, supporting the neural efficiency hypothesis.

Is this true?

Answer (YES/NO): NO